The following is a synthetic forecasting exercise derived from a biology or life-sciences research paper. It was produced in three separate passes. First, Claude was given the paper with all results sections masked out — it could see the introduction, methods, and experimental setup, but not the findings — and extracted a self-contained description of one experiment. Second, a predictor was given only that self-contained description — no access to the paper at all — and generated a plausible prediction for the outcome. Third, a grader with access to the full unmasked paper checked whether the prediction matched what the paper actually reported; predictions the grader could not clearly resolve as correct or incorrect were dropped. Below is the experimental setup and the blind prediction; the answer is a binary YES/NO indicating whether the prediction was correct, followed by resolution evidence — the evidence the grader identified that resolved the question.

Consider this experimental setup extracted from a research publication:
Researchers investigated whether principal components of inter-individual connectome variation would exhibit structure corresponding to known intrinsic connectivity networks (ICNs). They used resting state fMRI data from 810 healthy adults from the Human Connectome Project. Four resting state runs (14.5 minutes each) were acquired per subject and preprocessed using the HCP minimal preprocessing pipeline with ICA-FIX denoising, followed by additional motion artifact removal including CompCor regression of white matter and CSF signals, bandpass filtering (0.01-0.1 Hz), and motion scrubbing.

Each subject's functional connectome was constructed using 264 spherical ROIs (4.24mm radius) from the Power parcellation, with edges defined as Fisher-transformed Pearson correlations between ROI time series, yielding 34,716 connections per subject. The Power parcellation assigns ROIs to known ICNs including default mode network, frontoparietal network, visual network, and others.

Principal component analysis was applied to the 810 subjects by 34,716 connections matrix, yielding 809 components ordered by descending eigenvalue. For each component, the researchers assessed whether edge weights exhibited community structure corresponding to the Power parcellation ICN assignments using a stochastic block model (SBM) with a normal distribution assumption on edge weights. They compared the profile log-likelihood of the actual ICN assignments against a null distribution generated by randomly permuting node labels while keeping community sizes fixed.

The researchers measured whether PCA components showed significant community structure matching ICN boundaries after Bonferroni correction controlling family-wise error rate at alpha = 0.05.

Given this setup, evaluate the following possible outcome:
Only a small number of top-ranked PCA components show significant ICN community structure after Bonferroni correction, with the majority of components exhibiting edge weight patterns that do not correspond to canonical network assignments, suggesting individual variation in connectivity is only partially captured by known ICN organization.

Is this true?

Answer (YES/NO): NO